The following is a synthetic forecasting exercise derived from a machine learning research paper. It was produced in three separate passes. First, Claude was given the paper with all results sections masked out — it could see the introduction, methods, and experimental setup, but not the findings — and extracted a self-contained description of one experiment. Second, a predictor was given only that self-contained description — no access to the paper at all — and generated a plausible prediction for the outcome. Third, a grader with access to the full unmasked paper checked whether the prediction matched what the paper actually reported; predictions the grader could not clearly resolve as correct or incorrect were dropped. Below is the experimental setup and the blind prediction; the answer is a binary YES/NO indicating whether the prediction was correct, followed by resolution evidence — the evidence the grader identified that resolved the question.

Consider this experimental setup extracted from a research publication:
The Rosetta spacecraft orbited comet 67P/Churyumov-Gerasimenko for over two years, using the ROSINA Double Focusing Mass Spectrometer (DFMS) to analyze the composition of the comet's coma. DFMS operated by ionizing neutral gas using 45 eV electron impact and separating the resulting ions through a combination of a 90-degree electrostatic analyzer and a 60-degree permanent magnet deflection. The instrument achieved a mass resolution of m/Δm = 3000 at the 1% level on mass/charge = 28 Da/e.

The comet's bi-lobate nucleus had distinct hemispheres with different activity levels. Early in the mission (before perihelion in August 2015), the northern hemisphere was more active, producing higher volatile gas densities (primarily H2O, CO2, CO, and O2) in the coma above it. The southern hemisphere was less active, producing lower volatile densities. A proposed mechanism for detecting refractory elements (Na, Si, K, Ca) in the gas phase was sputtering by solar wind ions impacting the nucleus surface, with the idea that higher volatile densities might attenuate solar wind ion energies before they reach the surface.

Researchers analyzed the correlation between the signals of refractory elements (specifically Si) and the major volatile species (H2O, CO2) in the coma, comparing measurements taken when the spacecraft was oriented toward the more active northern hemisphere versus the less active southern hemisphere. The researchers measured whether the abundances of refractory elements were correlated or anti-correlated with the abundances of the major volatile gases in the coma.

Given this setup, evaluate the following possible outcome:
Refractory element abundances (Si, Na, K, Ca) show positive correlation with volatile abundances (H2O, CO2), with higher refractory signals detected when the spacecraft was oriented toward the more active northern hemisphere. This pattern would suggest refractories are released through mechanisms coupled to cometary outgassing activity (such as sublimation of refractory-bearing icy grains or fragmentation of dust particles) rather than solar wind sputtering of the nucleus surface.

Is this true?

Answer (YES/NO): NO